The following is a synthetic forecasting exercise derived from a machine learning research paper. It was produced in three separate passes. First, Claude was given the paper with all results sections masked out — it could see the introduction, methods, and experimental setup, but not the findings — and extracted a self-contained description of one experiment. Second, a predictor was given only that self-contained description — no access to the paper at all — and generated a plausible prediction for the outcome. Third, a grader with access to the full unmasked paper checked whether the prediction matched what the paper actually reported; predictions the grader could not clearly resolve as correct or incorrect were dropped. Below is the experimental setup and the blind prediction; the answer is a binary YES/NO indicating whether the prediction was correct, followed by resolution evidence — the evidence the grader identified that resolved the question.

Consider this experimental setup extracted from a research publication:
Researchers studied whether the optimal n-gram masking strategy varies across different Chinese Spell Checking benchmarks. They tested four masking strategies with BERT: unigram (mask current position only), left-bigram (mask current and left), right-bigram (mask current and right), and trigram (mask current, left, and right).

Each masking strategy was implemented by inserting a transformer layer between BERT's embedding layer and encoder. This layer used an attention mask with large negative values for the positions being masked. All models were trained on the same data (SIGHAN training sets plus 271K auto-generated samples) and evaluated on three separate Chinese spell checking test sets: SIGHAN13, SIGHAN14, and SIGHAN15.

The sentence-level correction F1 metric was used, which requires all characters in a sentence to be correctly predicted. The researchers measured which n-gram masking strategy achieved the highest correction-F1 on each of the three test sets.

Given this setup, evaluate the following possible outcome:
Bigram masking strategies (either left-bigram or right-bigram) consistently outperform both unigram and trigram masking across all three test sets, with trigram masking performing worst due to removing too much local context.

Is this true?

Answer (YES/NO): NO